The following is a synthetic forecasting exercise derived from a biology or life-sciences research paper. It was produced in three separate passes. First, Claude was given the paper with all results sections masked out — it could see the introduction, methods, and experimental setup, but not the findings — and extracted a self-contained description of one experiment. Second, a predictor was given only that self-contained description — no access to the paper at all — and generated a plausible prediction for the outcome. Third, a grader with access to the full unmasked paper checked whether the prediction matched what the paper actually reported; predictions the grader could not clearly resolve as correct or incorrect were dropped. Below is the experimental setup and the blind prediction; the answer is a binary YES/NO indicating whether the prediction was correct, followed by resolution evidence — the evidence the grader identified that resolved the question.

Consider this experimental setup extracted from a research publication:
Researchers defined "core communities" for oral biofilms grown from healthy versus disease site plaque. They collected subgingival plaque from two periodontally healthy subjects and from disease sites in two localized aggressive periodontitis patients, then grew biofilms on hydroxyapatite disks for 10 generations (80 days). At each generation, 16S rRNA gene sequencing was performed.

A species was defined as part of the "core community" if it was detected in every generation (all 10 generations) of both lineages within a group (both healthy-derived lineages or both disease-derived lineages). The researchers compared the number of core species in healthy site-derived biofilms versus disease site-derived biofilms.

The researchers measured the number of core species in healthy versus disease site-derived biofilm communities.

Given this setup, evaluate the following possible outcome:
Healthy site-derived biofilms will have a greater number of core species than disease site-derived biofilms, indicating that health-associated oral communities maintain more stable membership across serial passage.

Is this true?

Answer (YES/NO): NO